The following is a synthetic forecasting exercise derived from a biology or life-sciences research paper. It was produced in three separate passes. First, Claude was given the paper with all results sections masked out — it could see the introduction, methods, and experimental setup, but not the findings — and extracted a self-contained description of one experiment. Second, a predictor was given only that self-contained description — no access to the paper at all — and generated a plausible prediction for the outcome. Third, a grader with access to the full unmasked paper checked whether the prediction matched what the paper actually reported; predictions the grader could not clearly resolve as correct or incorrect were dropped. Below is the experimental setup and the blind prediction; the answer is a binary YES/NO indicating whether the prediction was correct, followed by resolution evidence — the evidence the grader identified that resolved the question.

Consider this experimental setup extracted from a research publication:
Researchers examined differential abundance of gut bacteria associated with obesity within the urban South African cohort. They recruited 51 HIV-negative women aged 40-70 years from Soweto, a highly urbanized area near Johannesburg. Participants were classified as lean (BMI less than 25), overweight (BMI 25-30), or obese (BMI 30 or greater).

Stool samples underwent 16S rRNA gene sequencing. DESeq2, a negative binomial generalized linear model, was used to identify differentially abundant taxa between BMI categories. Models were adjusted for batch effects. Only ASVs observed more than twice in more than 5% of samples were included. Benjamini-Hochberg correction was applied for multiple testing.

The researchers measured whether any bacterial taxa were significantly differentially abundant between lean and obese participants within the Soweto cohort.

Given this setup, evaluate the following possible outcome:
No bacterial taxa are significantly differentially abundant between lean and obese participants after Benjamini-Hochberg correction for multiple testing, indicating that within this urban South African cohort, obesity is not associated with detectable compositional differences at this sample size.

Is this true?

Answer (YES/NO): NO